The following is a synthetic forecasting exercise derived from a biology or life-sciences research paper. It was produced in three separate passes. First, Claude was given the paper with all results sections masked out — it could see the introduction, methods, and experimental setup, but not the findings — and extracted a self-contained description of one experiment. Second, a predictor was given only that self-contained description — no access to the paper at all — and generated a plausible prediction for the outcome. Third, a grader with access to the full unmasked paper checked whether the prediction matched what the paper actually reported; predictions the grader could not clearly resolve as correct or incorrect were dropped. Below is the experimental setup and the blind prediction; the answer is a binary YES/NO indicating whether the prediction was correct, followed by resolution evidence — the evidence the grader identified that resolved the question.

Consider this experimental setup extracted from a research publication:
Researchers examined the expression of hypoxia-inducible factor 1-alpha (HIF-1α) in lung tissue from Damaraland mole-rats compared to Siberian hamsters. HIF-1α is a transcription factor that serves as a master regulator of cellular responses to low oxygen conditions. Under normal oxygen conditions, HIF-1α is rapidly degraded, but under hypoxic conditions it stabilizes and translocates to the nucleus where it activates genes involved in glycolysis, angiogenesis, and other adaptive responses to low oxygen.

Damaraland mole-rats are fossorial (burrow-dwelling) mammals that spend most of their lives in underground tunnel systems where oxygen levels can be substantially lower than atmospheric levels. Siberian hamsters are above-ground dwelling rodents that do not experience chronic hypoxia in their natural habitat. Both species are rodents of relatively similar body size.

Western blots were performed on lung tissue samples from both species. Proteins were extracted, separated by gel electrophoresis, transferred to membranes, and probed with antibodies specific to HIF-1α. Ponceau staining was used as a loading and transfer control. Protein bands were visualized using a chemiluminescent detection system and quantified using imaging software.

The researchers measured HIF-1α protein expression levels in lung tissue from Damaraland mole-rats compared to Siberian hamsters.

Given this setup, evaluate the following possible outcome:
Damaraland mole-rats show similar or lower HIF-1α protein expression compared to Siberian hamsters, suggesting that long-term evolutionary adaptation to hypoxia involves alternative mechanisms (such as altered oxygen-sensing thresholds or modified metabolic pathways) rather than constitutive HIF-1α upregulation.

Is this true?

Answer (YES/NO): NO